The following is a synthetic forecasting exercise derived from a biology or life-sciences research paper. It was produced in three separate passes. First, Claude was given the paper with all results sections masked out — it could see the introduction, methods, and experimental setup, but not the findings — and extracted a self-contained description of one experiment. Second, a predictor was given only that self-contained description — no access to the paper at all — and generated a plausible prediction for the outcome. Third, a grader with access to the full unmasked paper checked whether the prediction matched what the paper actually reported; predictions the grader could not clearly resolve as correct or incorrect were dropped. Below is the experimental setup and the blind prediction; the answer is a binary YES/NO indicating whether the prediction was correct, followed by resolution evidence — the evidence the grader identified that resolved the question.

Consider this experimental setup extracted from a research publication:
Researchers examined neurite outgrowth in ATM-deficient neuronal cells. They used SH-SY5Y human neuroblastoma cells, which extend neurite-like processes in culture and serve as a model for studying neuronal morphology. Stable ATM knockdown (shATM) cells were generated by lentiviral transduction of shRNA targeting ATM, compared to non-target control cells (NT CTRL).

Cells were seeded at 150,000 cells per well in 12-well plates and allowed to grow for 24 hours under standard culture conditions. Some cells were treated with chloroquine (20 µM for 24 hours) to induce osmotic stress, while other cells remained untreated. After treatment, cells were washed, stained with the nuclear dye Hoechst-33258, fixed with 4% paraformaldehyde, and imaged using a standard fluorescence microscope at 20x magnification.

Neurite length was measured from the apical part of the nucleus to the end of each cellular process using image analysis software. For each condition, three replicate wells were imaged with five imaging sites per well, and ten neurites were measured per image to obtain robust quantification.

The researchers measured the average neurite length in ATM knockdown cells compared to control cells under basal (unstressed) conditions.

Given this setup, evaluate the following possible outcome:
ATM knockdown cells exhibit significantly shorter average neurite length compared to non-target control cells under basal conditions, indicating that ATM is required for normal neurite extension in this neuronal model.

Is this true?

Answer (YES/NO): YES